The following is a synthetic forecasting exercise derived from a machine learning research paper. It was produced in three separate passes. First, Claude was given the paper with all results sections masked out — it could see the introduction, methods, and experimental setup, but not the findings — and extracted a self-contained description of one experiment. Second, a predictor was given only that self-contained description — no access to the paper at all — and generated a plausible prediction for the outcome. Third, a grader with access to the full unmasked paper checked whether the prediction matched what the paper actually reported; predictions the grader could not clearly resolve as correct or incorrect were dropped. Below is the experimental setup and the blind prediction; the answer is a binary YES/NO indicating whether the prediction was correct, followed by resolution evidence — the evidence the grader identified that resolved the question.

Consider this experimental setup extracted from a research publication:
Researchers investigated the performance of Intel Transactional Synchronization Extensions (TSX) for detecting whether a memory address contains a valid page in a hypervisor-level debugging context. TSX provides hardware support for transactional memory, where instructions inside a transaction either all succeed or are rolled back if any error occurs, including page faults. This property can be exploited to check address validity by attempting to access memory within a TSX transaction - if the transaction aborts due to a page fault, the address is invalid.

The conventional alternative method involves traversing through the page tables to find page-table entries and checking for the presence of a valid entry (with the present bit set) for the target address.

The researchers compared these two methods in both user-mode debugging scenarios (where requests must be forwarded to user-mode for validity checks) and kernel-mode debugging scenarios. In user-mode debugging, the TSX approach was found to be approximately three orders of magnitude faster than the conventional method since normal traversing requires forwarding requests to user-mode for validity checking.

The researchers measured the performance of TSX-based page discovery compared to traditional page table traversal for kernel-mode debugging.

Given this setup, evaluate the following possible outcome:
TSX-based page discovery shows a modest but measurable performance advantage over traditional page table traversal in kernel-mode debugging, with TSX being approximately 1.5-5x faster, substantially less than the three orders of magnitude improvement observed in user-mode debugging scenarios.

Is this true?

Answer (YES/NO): NO